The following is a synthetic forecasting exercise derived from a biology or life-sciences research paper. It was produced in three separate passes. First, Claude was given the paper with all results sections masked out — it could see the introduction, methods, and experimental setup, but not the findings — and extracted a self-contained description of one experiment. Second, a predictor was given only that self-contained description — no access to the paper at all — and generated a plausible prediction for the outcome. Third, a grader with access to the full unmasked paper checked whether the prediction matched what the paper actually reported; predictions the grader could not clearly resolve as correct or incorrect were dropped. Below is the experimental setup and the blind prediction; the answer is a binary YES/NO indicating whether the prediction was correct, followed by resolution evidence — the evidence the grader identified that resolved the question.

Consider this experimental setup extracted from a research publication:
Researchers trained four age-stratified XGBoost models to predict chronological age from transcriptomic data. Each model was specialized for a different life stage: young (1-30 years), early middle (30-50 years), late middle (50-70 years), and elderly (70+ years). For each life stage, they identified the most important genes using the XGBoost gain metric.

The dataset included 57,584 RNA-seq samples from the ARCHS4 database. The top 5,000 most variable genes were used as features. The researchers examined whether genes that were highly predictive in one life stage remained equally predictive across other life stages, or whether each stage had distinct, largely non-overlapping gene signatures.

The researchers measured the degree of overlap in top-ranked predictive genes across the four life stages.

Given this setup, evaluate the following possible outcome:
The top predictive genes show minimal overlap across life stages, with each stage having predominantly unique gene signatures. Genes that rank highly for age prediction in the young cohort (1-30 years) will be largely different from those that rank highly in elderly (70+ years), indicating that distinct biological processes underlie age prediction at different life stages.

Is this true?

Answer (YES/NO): YES